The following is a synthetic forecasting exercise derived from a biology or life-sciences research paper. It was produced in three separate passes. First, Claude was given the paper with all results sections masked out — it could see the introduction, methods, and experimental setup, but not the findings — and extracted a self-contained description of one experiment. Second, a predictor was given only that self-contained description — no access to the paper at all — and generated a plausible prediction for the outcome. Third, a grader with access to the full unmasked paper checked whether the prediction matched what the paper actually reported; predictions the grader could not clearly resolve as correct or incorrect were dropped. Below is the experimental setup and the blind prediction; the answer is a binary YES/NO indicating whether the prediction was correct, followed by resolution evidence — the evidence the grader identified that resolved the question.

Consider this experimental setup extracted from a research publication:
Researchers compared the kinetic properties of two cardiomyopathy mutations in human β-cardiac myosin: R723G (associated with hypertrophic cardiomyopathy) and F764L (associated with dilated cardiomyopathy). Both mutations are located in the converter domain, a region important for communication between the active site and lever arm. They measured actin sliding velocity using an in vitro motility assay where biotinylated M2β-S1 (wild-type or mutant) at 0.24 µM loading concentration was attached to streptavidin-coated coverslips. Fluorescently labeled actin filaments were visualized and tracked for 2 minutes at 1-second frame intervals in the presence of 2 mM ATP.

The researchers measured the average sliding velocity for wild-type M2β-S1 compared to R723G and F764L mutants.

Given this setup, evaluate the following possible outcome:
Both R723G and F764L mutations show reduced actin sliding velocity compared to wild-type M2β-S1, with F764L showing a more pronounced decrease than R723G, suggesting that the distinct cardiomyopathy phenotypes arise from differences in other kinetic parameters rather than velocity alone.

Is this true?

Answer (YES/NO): NO